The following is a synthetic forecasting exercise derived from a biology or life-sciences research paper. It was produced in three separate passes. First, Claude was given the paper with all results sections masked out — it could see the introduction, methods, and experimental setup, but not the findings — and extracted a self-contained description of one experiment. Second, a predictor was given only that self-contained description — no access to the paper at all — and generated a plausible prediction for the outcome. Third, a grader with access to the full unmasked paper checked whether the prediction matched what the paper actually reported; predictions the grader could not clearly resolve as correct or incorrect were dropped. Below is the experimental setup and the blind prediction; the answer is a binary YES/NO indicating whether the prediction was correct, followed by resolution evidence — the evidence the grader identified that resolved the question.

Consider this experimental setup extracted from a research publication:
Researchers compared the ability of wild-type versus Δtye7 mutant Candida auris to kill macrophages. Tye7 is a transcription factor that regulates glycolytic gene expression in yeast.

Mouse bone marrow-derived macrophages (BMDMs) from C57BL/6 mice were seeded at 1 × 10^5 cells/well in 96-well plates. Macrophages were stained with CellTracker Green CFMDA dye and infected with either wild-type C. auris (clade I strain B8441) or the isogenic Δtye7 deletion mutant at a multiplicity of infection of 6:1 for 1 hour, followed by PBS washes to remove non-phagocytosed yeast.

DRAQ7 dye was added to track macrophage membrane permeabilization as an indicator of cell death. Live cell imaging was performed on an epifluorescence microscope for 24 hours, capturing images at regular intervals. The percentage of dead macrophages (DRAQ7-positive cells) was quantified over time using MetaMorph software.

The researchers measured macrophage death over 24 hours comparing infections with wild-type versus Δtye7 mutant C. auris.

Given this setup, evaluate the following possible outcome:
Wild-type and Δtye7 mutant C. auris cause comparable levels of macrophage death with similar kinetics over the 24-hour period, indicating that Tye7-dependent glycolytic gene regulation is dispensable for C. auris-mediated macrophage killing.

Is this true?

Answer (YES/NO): NO